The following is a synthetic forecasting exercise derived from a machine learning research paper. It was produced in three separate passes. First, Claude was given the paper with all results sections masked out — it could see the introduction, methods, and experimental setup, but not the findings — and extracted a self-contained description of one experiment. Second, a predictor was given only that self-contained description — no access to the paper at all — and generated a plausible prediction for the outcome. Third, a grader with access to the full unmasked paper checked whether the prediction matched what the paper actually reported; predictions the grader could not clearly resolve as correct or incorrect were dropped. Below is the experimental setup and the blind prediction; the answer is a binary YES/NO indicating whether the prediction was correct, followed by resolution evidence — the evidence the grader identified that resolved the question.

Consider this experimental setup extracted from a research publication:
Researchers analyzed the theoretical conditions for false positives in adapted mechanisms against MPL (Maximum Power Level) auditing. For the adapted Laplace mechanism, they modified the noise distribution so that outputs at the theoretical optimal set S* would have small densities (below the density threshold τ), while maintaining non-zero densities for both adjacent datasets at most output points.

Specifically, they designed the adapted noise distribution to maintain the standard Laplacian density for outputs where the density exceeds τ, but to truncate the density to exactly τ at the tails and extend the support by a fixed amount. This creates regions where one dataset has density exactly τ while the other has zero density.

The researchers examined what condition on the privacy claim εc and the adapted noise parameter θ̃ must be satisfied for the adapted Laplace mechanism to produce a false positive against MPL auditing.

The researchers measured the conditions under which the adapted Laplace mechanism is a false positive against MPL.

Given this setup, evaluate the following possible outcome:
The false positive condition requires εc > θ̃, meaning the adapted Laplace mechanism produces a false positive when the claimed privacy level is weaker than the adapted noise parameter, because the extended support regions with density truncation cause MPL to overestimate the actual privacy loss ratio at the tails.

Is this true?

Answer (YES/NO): NO